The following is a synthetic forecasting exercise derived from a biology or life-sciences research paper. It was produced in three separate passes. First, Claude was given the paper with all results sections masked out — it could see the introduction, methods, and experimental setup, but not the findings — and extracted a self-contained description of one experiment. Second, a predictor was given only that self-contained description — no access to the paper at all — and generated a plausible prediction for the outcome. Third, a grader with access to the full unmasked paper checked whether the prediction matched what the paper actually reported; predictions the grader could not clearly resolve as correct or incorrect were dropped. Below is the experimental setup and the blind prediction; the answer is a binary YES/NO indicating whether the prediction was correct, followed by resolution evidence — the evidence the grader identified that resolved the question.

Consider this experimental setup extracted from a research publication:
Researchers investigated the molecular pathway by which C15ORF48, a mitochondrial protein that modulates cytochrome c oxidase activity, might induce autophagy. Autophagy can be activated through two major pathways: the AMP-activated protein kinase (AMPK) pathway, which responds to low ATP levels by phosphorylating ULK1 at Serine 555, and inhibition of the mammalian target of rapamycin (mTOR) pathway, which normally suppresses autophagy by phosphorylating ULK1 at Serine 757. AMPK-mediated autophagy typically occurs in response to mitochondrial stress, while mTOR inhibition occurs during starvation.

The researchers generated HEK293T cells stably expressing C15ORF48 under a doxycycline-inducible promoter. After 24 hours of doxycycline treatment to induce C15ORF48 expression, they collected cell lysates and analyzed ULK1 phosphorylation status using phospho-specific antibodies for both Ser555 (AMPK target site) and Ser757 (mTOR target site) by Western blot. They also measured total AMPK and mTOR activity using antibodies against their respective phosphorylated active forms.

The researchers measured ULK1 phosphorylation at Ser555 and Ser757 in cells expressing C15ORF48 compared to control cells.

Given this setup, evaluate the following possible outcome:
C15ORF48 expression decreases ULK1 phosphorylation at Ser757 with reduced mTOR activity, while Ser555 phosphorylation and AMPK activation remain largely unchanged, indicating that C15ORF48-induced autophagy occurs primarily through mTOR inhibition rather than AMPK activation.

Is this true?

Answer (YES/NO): NO